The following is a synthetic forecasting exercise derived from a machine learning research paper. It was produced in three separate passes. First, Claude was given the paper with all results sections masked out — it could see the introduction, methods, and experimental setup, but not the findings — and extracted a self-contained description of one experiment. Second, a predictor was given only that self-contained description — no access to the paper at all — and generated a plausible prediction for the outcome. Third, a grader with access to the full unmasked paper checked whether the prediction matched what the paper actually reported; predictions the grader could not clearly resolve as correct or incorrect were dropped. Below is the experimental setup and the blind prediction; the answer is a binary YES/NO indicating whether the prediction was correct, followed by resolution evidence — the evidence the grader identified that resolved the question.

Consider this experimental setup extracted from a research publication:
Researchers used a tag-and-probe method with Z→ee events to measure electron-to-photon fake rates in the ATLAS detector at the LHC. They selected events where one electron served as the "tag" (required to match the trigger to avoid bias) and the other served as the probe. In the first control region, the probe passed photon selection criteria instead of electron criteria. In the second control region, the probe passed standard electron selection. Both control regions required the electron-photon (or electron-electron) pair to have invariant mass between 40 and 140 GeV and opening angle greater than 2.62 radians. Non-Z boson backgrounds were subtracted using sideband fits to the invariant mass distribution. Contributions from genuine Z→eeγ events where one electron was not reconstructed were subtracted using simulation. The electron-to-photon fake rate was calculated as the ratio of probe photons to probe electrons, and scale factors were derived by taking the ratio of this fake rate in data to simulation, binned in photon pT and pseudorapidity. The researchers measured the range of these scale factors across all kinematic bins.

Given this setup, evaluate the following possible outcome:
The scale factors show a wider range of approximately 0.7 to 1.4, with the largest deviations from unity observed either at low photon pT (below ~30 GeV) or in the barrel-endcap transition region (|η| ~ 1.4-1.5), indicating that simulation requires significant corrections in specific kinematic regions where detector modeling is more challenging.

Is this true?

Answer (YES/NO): NO